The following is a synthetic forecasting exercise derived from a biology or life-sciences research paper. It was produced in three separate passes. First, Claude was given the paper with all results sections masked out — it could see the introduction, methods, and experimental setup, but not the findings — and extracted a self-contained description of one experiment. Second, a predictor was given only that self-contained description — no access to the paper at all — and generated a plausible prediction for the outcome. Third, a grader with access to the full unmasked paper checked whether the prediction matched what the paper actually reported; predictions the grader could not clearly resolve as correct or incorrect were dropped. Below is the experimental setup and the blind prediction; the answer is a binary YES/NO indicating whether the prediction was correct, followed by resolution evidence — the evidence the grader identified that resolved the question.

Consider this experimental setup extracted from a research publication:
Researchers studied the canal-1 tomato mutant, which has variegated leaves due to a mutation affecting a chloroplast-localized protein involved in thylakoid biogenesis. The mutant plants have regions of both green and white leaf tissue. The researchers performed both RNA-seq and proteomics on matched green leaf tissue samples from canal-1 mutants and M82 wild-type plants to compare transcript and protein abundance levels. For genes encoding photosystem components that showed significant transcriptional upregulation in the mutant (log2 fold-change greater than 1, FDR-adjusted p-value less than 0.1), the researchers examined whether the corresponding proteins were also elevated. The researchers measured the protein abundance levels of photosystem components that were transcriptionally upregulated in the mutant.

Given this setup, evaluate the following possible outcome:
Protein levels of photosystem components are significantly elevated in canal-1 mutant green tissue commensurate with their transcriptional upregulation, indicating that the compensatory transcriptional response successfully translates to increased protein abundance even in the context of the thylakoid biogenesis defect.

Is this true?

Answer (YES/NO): NO